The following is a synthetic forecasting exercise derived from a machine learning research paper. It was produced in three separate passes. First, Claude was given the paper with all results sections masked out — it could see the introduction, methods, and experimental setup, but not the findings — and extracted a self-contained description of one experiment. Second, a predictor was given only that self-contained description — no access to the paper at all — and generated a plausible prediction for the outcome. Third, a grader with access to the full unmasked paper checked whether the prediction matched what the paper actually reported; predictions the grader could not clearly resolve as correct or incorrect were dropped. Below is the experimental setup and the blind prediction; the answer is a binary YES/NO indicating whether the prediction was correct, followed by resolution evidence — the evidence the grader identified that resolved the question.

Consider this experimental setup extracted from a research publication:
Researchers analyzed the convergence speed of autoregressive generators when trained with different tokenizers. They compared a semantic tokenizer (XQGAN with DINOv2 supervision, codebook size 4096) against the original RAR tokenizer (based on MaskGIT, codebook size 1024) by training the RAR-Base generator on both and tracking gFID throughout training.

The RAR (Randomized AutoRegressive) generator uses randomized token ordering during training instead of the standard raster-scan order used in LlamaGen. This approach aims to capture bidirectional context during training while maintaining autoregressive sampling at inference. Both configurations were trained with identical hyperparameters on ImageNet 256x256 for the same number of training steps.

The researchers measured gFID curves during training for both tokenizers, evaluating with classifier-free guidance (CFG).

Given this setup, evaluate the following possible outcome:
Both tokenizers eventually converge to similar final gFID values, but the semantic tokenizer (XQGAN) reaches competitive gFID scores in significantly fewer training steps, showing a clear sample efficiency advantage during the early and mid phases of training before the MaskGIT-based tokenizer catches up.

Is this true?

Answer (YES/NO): NO